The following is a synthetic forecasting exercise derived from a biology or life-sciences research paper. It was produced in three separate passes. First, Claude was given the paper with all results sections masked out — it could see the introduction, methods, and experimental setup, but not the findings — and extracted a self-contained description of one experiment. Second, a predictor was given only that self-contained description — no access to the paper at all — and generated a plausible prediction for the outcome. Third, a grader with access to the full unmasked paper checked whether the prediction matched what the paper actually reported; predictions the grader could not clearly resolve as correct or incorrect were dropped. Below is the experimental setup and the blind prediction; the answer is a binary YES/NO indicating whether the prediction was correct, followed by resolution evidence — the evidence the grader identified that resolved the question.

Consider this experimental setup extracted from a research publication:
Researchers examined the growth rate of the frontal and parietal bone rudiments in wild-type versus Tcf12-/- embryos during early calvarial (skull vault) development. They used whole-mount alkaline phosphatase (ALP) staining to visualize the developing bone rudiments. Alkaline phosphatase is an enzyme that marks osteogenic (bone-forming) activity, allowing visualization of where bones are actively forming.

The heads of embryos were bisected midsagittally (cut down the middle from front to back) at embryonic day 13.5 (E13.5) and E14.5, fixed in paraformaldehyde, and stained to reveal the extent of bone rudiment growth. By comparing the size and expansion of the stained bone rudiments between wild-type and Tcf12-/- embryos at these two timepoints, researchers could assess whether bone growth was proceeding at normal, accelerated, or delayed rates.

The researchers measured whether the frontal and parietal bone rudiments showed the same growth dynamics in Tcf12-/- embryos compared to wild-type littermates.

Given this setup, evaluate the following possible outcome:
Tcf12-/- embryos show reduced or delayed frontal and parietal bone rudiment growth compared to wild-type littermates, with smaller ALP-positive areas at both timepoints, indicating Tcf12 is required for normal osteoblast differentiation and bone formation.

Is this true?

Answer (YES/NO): NO